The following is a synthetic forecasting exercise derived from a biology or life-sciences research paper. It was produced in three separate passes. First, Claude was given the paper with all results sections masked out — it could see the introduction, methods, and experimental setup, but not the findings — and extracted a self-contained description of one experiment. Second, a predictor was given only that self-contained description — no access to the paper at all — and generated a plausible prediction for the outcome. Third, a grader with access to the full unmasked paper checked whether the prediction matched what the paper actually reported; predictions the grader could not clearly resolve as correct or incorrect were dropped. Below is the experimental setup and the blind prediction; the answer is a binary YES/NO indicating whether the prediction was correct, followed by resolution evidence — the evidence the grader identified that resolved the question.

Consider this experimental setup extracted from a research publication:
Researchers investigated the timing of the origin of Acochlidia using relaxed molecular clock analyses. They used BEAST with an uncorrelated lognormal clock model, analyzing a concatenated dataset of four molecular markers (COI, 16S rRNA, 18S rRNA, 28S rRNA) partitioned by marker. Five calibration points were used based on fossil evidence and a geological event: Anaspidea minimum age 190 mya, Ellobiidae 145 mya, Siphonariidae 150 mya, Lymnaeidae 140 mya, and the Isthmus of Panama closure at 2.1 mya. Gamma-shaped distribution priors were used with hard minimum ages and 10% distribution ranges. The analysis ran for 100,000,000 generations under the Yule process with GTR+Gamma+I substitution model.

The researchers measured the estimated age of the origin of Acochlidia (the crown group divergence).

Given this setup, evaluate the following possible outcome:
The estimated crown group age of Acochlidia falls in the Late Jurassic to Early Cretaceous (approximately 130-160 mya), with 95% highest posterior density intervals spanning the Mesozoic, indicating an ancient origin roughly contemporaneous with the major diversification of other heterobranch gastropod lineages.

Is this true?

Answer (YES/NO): NO